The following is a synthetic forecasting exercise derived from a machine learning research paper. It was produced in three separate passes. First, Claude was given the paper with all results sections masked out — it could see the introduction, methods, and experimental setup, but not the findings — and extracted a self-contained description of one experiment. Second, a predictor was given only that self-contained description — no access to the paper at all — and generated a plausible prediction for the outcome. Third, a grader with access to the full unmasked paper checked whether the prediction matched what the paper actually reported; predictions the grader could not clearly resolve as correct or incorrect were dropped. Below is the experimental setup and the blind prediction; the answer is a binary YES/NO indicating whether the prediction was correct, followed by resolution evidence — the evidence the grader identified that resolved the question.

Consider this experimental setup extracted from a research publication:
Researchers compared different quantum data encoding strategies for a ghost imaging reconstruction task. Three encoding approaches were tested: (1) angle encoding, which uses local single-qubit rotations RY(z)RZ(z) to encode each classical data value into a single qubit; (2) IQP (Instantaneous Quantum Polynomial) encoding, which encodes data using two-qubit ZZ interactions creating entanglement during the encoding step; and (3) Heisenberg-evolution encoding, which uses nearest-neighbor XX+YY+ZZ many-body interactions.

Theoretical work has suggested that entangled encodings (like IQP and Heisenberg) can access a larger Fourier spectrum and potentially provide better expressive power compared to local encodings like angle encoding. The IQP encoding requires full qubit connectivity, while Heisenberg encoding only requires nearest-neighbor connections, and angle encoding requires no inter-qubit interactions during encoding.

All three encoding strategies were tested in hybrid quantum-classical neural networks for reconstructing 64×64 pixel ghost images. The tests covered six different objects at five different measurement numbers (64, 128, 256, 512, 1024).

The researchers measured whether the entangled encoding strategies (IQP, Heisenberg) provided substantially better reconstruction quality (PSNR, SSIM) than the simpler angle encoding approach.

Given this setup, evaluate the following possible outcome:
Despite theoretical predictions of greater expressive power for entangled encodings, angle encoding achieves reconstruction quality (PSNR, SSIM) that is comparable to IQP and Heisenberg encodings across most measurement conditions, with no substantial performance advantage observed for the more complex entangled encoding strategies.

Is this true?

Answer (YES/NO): YES